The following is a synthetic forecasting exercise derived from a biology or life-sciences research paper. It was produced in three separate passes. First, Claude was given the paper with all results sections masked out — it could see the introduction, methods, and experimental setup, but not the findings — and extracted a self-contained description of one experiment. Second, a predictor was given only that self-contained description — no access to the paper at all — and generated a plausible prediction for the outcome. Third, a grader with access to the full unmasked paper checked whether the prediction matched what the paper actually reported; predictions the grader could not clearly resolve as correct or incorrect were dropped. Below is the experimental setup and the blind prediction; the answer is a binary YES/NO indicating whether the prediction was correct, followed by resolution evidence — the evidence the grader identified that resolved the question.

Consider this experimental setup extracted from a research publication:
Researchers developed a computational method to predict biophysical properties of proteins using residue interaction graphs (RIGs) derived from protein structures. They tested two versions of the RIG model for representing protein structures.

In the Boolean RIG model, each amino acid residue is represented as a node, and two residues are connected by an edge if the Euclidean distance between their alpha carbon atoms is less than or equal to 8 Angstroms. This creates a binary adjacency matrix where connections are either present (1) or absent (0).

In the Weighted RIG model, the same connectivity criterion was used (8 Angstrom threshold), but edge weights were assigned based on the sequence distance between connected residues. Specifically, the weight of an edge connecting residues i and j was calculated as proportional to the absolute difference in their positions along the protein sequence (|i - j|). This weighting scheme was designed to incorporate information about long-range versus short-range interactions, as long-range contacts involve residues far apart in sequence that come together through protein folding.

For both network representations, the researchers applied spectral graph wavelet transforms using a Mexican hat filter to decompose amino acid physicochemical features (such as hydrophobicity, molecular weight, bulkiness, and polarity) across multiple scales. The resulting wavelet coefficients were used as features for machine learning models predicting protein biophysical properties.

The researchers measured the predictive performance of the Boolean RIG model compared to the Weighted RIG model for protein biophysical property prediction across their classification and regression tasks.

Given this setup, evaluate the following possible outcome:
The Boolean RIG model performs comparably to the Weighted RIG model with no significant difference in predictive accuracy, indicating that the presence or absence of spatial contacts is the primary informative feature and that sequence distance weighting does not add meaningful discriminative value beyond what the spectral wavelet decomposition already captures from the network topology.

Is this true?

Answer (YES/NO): NO